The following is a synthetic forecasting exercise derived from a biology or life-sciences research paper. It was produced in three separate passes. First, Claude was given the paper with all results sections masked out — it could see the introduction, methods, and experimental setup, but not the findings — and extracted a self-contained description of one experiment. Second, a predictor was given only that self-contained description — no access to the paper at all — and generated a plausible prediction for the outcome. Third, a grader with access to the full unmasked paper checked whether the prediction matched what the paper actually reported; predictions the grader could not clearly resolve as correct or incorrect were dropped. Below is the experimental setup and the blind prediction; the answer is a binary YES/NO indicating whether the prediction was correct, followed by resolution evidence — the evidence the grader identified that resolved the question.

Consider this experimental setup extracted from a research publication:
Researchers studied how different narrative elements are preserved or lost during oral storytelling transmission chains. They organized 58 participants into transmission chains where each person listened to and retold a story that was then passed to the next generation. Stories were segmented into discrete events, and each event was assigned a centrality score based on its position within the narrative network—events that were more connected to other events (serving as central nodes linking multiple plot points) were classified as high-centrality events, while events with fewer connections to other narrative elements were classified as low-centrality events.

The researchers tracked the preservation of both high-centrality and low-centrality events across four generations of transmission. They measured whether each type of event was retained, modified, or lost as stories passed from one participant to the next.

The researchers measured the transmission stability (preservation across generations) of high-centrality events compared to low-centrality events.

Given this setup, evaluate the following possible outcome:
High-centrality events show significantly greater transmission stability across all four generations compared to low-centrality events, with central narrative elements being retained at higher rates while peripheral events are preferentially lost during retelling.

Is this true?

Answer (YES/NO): YES